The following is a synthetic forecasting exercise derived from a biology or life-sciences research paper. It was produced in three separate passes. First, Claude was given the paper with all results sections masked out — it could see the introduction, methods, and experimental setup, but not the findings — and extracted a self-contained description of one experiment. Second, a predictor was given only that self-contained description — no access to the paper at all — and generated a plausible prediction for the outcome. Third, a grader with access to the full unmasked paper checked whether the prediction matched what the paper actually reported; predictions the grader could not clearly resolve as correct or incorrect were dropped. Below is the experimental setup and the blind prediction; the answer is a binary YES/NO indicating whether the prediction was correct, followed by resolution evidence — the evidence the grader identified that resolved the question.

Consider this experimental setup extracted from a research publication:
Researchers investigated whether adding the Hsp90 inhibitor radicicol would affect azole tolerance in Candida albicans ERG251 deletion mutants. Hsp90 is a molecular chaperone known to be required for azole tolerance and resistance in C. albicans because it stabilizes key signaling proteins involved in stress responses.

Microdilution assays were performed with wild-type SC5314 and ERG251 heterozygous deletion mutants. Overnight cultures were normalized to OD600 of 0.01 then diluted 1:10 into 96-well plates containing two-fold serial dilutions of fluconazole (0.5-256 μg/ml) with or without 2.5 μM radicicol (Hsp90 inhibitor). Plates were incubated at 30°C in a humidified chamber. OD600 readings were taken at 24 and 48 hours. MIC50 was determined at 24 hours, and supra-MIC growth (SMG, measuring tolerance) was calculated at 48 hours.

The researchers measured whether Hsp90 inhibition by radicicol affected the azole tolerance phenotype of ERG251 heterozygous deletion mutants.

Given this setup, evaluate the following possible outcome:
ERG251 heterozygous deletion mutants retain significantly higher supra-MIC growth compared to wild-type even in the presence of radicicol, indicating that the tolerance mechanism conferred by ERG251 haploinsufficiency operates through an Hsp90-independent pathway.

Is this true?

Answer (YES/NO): NO